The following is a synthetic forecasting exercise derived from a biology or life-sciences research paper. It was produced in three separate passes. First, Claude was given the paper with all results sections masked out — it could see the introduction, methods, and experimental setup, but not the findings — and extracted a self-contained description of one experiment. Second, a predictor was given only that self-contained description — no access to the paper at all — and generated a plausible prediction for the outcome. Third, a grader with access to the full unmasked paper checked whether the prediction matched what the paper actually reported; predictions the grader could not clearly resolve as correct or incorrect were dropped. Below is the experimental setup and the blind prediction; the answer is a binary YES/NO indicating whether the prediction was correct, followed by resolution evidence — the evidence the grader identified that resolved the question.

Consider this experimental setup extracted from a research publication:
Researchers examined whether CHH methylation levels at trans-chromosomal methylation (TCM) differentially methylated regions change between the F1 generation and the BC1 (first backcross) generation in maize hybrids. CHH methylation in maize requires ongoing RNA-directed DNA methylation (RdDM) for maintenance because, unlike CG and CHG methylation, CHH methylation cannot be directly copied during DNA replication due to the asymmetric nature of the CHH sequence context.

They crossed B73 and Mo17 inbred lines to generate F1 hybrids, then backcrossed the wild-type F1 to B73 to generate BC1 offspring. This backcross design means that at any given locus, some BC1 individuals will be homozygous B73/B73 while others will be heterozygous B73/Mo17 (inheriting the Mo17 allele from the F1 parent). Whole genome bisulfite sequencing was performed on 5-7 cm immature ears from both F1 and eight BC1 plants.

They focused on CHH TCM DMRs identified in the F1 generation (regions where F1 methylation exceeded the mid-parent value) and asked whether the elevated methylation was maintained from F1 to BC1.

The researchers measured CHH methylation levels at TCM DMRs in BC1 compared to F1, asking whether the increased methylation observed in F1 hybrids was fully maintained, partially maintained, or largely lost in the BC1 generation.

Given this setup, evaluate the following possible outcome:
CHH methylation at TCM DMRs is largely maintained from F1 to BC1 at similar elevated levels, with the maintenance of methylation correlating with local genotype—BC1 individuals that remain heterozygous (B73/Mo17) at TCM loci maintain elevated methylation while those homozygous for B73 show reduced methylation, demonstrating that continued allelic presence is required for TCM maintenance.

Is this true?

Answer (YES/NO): NO